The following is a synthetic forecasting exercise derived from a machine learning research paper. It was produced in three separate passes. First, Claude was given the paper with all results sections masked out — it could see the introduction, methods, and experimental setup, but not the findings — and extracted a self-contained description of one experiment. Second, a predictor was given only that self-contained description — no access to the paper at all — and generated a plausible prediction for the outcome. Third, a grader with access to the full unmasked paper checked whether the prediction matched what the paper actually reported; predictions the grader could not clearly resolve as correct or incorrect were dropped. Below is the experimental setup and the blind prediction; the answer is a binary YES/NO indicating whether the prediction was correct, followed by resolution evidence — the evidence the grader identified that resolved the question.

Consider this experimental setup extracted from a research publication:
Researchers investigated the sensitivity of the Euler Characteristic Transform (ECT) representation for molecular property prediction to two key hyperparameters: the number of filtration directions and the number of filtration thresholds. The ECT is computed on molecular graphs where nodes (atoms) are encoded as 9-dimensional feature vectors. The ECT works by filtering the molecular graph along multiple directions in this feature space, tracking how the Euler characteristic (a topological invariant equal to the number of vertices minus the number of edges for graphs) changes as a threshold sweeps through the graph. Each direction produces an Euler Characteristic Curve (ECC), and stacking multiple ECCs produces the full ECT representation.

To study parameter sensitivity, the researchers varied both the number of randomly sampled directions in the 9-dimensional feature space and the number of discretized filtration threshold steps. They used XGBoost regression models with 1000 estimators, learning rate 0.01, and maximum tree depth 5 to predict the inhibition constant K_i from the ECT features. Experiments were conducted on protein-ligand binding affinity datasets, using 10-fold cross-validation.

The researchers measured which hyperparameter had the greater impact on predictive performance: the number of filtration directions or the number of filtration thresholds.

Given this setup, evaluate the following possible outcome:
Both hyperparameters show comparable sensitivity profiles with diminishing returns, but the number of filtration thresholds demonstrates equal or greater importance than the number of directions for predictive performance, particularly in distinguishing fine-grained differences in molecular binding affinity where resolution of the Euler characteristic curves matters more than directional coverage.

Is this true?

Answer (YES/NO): NO